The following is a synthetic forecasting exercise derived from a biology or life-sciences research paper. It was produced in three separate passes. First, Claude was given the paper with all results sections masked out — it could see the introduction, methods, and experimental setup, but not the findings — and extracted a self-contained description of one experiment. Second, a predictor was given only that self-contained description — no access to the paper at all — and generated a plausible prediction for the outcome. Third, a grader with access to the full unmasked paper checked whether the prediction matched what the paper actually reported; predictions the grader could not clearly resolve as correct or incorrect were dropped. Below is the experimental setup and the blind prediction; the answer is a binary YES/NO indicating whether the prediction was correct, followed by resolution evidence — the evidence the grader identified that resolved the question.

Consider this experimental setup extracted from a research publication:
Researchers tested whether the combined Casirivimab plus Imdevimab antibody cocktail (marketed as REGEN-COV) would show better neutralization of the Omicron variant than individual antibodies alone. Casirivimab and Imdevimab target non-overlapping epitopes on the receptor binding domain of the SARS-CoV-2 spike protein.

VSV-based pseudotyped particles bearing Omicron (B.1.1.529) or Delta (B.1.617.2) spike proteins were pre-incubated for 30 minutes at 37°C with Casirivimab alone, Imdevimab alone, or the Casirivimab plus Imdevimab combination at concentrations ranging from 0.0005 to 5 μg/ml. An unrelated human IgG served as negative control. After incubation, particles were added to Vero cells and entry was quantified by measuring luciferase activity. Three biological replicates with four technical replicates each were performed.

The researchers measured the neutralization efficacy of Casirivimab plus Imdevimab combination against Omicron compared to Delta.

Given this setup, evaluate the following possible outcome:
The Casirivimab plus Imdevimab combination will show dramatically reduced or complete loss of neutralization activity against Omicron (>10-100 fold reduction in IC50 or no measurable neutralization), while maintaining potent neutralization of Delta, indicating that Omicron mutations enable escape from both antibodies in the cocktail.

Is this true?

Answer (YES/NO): YES